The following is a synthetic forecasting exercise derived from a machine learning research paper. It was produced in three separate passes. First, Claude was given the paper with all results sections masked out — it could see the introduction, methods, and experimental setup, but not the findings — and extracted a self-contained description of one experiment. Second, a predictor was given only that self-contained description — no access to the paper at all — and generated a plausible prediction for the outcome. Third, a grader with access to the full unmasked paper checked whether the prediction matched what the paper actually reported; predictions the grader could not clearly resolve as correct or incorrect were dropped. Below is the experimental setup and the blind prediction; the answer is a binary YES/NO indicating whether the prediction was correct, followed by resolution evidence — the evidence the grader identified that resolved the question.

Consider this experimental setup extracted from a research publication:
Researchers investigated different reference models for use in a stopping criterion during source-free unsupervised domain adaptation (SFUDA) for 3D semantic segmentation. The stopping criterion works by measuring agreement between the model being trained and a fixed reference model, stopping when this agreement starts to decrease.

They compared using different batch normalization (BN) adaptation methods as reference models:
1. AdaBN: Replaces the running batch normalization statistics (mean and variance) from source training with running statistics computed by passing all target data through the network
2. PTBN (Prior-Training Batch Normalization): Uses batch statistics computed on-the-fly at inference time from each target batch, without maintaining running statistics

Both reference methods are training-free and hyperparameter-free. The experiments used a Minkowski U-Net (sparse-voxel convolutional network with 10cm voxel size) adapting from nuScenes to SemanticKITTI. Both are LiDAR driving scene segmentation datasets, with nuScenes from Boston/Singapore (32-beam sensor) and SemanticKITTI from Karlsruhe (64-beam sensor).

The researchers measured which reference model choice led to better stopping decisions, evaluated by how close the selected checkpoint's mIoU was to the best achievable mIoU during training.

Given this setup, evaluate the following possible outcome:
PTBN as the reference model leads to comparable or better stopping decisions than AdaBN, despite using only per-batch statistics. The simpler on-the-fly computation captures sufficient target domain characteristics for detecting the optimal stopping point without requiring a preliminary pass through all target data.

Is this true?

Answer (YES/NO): YES